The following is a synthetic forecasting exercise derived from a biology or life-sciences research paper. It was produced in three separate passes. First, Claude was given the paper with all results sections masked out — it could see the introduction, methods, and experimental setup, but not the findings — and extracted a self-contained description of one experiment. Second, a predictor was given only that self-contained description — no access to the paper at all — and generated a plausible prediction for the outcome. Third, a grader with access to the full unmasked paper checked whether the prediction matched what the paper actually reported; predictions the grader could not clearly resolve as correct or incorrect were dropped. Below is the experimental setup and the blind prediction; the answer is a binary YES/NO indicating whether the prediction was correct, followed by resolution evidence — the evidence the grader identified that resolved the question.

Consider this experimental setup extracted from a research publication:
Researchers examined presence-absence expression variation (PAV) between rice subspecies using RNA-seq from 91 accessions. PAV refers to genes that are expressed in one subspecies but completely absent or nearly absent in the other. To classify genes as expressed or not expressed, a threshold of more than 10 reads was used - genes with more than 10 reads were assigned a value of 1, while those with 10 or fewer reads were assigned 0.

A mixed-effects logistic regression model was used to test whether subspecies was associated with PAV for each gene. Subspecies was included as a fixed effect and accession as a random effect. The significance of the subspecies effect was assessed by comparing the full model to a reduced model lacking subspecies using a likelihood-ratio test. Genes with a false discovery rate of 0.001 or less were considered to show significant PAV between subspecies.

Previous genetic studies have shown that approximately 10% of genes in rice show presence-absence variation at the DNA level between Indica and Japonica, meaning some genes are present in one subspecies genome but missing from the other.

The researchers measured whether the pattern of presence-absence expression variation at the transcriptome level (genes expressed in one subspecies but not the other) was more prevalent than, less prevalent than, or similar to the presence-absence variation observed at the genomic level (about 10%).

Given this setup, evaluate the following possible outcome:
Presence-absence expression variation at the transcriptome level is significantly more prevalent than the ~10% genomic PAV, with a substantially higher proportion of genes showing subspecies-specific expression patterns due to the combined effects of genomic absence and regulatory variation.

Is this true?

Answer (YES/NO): NO